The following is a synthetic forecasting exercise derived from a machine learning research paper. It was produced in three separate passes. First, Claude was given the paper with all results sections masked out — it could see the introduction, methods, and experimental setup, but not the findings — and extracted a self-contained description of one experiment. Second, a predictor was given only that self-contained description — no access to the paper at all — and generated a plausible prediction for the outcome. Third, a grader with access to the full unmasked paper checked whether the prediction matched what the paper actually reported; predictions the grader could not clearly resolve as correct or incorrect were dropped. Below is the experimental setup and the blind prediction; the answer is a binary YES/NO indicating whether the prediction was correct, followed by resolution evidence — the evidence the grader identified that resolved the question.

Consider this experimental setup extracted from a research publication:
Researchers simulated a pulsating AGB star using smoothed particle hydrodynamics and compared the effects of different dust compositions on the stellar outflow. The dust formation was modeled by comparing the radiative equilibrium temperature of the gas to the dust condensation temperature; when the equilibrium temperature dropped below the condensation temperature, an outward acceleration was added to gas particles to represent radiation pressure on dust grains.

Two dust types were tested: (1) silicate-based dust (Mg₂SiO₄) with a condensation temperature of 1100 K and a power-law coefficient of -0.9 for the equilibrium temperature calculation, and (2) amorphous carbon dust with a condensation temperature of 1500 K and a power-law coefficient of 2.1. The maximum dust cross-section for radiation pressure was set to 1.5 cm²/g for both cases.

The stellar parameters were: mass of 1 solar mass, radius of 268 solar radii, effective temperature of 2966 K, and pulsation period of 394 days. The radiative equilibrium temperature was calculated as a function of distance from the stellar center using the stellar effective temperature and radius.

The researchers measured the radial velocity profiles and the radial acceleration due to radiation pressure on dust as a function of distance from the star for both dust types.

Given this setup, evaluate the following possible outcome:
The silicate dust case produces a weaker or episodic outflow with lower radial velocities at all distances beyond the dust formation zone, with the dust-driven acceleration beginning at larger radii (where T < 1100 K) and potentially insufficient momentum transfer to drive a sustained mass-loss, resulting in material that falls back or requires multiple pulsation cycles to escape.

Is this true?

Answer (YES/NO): NO